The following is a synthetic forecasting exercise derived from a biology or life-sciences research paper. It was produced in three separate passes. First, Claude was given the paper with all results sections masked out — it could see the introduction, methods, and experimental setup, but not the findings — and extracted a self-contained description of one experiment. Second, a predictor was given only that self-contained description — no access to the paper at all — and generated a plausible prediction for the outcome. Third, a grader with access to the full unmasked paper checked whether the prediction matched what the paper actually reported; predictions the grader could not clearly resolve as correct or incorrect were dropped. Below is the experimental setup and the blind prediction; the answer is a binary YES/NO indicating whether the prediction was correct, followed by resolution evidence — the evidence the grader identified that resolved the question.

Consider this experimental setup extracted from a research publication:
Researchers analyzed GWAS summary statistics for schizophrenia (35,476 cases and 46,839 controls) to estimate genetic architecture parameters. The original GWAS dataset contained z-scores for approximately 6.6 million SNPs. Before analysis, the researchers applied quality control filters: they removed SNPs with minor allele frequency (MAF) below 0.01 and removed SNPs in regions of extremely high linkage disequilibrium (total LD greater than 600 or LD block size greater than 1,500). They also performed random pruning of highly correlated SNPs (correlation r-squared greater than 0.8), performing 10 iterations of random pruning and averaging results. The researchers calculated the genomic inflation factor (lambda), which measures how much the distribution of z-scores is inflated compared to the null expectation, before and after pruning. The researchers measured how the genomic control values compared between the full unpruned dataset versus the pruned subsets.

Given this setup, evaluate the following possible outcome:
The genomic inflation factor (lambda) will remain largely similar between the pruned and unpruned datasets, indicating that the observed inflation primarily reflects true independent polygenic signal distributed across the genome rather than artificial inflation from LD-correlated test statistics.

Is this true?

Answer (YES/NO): NO